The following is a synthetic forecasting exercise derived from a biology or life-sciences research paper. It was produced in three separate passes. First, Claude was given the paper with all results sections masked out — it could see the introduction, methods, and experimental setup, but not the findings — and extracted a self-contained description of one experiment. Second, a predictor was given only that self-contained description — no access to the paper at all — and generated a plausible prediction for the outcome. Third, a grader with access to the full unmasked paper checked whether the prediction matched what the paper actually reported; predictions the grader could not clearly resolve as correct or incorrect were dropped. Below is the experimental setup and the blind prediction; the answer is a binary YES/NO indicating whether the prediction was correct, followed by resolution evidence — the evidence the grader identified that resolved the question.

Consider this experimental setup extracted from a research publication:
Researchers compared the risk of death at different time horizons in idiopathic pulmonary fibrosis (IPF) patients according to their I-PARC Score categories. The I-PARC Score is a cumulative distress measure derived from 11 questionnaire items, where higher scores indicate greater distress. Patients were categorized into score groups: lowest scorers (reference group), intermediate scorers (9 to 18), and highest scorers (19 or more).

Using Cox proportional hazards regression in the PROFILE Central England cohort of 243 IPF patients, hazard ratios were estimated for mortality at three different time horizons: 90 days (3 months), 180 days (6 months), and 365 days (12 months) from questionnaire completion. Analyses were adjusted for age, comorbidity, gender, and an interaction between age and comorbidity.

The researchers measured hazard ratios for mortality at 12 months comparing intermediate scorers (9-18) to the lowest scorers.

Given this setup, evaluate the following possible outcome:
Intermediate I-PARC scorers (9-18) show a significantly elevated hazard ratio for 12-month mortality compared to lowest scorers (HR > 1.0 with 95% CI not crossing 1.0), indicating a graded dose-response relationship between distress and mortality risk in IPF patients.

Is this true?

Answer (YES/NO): YES